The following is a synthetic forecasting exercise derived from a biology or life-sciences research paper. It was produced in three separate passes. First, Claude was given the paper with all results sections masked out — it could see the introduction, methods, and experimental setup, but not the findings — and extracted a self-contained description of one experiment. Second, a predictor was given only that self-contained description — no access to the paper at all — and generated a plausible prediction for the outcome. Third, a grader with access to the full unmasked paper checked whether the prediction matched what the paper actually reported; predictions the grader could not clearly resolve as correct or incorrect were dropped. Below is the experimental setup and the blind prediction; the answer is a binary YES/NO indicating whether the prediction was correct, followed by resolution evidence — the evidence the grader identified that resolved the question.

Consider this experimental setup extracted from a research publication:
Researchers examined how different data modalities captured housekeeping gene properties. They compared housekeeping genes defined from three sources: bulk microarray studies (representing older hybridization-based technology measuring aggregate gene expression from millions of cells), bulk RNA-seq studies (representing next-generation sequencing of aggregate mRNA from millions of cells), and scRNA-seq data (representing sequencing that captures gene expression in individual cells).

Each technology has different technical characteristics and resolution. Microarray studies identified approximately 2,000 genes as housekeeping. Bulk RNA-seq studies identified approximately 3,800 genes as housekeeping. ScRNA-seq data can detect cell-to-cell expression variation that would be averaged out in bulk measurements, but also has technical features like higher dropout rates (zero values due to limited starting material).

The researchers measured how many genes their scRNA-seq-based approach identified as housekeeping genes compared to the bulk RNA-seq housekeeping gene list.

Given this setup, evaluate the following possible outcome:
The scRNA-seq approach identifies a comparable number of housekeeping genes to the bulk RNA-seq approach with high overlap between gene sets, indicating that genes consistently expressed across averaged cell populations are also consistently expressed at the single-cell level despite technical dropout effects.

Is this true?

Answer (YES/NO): NO